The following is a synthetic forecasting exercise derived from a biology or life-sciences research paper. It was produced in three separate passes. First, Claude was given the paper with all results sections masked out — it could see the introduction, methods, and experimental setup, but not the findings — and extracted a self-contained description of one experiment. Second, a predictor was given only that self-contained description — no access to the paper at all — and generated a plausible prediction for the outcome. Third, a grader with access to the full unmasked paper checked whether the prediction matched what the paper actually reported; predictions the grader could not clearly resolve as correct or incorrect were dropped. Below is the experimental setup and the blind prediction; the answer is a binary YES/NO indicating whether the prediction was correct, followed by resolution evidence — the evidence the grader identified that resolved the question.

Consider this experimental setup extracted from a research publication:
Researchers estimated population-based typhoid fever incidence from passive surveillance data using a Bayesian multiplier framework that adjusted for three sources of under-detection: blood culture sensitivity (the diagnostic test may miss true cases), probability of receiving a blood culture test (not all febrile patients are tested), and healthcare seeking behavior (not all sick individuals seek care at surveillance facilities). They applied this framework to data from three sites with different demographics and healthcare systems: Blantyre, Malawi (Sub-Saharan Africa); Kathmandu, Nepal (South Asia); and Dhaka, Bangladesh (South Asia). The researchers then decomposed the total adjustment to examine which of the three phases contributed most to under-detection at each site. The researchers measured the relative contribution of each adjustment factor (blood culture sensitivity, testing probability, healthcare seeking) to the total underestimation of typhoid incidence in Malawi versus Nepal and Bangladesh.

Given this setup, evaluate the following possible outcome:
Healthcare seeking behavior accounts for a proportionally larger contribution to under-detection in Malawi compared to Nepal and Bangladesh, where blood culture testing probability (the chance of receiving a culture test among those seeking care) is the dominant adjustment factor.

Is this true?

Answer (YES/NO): NO